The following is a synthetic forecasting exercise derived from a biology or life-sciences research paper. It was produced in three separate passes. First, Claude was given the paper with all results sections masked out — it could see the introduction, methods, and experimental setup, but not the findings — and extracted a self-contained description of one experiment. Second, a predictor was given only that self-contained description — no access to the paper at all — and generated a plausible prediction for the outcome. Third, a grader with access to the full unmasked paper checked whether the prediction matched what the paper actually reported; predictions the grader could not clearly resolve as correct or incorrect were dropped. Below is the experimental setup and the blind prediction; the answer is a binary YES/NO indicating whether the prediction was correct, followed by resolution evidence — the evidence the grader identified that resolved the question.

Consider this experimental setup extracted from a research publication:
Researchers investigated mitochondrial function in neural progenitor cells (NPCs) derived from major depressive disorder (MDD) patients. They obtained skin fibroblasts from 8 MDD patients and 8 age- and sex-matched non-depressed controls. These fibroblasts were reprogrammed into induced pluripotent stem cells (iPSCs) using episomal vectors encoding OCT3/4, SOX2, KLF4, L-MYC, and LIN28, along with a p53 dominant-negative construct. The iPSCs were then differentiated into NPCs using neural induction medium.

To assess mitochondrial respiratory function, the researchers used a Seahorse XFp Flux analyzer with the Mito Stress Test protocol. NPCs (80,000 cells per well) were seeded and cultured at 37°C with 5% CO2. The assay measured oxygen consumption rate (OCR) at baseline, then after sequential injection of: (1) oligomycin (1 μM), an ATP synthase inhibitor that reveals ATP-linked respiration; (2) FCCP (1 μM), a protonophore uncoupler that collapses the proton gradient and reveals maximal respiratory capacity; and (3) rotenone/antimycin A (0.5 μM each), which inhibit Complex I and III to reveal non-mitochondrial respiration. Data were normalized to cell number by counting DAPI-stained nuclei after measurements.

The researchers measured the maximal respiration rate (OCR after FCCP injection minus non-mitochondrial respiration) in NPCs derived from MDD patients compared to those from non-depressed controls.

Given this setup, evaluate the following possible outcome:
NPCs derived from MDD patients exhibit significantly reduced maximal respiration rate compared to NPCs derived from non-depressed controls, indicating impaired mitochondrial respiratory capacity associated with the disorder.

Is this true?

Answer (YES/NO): YES